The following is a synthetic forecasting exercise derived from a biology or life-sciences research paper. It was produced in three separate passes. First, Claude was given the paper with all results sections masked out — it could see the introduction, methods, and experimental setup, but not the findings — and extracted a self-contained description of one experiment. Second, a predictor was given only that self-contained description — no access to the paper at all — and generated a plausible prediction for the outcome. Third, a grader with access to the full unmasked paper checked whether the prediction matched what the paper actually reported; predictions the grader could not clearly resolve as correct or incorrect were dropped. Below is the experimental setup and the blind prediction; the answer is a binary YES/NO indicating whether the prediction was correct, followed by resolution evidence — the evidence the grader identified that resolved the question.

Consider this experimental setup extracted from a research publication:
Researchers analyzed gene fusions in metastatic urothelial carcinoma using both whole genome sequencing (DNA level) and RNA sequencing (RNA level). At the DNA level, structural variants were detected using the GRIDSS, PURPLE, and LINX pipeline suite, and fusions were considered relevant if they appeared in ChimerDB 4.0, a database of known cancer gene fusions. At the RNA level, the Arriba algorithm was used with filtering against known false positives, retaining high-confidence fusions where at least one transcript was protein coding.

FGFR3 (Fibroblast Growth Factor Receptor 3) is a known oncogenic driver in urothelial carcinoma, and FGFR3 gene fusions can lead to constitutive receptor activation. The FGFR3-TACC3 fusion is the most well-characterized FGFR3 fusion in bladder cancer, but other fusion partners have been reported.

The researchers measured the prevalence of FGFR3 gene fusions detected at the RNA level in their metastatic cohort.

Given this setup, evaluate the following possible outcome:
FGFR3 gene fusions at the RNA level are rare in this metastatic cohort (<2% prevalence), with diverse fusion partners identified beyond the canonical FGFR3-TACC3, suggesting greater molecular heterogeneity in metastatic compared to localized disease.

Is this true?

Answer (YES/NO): NO